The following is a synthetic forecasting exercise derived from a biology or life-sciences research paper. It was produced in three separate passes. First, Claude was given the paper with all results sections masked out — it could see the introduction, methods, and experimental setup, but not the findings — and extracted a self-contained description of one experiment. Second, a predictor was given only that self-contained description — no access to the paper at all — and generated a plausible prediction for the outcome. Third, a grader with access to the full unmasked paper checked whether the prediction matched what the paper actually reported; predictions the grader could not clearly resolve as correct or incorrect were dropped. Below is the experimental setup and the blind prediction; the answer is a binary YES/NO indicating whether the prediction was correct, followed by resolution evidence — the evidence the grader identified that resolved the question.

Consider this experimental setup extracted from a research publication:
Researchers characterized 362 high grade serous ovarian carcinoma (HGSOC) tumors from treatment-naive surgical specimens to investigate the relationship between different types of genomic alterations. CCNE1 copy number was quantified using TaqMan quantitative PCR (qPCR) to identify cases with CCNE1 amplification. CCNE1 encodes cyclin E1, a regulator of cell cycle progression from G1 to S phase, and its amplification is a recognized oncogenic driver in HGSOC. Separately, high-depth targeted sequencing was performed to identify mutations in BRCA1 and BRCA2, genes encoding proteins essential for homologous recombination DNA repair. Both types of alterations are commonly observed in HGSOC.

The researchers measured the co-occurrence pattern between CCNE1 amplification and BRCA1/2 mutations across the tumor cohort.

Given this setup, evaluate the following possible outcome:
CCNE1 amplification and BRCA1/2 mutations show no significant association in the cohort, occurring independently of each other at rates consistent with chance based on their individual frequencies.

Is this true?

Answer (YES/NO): NO